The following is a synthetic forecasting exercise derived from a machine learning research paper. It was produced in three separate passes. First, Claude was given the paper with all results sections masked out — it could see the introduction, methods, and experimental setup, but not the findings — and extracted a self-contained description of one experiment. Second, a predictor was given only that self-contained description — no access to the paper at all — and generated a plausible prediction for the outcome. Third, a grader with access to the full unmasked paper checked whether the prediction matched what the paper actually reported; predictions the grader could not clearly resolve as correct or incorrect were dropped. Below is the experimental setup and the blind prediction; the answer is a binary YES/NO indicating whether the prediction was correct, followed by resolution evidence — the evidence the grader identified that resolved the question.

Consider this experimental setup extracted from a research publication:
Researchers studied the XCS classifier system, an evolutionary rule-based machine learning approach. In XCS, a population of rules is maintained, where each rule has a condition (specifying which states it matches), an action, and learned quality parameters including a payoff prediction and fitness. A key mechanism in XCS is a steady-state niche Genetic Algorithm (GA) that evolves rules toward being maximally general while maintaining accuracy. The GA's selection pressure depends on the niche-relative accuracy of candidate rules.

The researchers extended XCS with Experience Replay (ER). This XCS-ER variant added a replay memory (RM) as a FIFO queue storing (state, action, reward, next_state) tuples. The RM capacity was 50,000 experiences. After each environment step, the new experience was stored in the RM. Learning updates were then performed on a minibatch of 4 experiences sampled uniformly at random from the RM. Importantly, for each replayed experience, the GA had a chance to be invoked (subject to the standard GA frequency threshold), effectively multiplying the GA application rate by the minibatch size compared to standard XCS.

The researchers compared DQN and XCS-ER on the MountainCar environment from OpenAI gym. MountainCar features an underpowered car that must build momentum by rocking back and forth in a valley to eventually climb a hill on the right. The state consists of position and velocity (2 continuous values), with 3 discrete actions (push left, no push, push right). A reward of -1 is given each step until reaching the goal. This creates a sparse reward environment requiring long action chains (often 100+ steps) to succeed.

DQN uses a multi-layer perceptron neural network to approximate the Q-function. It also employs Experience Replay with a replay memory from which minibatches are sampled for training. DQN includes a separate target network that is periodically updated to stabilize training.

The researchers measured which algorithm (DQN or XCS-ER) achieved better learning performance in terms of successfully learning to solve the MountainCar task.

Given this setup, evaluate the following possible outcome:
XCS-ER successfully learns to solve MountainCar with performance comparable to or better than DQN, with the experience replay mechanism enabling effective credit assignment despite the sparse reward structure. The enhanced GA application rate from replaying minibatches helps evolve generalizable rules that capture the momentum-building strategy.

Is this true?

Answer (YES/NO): NO